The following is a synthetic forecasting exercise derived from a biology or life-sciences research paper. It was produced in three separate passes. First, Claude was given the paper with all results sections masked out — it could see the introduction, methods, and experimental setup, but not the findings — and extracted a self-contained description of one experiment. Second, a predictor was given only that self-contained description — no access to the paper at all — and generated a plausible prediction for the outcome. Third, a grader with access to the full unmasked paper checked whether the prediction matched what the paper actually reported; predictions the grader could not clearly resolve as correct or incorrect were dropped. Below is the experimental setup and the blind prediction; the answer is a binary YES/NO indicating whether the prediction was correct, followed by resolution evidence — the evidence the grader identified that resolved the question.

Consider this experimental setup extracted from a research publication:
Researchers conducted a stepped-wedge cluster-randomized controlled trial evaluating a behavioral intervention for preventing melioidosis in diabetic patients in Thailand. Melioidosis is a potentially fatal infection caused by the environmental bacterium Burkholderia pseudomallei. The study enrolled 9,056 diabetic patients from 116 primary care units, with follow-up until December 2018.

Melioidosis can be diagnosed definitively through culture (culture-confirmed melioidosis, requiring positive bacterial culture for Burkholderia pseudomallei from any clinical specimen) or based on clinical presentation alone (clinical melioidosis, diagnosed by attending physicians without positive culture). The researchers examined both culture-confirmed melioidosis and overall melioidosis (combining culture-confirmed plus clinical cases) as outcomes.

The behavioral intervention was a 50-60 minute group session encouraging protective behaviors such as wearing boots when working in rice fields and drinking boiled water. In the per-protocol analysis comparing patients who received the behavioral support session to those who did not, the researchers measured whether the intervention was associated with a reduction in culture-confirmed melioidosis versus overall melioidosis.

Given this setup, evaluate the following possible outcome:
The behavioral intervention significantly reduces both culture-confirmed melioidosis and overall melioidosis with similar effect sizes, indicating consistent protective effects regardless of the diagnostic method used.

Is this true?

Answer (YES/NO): NO